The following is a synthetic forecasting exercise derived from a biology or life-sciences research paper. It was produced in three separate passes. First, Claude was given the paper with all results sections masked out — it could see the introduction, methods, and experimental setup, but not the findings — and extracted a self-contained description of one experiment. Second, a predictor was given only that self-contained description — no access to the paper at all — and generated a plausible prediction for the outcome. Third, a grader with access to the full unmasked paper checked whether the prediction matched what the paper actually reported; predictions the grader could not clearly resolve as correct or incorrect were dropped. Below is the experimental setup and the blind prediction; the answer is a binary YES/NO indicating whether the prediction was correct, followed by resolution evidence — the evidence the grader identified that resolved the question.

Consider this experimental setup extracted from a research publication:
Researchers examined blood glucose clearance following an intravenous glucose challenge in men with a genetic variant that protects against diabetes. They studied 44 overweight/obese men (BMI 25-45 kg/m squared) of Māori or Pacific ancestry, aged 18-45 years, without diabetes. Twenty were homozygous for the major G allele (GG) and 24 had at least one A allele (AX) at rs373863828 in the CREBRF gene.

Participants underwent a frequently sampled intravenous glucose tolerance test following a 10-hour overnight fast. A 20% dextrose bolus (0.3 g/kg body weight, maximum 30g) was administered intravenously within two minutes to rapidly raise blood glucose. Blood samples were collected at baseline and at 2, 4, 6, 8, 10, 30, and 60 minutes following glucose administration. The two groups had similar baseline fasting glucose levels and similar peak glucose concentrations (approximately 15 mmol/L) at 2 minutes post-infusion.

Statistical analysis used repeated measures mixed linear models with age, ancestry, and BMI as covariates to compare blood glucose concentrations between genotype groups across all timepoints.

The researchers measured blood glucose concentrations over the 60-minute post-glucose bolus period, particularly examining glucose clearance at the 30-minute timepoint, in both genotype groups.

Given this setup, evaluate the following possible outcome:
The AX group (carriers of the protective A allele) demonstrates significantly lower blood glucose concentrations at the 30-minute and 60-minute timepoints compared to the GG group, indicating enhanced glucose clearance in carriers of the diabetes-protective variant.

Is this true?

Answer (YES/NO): NO